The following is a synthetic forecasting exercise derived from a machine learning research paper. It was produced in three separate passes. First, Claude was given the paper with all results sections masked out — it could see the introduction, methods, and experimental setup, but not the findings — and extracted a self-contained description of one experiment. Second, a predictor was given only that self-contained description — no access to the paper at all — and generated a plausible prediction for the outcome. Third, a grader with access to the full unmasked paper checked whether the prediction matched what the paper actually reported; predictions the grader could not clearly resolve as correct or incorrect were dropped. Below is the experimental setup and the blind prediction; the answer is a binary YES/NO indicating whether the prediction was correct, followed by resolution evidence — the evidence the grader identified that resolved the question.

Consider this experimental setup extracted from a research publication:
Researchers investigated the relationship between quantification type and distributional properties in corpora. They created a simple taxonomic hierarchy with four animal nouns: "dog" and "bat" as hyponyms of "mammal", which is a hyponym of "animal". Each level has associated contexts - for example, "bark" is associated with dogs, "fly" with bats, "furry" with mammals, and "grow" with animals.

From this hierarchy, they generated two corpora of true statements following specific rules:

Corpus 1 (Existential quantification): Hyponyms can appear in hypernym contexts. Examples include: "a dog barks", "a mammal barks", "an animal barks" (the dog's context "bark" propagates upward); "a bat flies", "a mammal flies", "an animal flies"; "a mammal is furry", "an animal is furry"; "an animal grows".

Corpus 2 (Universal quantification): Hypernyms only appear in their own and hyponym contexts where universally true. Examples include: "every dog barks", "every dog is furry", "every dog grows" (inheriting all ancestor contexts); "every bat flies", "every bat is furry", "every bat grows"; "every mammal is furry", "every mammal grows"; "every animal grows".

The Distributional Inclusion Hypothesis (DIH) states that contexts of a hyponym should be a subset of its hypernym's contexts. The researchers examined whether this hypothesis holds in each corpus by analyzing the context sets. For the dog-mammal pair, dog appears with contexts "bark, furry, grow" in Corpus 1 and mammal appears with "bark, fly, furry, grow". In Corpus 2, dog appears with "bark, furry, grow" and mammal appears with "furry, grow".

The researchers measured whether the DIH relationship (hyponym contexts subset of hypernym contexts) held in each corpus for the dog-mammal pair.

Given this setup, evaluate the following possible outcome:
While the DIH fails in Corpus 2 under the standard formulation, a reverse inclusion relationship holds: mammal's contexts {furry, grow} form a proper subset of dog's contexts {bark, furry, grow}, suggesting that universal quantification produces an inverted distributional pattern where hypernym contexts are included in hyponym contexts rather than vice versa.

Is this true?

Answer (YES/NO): YES